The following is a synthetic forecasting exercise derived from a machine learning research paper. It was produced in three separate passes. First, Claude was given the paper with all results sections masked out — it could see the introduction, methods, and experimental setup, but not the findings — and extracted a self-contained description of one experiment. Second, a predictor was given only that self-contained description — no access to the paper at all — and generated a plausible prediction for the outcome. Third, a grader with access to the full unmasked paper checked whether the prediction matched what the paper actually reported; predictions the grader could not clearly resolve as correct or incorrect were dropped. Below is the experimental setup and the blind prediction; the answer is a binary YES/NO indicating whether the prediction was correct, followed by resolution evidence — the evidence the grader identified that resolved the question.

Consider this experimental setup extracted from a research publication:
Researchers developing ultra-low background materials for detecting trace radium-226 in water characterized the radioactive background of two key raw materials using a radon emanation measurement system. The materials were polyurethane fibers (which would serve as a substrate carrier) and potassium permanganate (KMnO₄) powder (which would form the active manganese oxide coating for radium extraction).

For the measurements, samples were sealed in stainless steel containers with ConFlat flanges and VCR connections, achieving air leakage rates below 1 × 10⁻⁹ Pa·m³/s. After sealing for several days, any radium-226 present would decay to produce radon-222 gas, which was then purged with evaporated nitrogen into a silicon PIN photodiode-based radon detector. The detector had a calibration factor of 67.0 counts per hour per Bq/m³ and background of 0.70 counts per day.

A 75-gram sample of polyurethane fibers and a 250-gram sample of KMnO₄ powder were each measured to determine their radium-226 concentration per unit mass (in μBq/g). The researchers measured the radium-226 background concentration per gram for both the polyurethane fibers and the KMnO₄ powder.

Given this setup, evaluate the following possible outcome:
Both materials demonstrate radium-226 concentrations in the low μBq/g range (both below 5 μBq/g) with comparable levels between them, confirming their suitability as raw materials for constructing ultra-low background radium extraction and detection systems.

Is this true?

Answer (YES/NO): YES